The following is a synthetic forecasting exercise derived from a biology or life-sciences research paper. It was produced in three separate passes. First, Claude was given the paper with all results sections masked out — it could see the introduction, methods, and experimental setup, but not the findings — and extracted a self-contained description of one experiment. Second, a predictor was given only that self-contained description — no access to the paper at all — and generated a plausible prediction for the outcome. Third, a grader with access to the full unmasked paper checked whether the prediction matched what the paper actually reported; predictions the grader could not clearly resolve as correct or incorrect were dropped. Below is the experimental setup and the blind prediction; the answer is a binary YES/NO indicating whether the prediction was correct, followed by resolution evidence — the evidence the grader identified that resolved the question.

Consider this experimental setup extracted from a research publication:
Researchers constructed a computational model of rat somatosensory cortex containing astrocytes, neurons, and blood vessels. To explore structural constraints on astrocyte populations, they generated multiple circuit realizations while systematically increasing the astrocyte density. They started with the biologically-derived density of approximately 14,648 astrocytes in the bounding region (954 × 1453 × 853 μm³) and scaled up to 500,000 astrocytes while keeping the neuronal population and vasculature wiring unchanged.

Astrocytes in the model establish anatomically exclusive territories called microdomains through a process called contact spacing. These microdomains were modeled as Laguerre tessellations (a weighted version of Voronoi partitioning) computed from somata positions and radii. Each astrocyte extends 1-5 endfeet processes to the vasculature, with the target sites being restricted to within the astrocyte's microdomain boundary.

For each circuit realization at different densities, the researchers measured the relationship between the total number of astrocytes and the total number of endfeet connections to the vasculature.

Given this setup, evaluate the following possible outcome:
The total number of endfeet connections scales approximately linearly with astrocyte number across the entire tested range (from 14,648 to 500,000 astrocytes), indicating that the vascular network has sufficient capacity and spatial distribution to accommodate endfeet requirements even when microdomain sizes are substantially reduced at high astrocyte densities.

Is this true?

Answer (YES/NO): NO